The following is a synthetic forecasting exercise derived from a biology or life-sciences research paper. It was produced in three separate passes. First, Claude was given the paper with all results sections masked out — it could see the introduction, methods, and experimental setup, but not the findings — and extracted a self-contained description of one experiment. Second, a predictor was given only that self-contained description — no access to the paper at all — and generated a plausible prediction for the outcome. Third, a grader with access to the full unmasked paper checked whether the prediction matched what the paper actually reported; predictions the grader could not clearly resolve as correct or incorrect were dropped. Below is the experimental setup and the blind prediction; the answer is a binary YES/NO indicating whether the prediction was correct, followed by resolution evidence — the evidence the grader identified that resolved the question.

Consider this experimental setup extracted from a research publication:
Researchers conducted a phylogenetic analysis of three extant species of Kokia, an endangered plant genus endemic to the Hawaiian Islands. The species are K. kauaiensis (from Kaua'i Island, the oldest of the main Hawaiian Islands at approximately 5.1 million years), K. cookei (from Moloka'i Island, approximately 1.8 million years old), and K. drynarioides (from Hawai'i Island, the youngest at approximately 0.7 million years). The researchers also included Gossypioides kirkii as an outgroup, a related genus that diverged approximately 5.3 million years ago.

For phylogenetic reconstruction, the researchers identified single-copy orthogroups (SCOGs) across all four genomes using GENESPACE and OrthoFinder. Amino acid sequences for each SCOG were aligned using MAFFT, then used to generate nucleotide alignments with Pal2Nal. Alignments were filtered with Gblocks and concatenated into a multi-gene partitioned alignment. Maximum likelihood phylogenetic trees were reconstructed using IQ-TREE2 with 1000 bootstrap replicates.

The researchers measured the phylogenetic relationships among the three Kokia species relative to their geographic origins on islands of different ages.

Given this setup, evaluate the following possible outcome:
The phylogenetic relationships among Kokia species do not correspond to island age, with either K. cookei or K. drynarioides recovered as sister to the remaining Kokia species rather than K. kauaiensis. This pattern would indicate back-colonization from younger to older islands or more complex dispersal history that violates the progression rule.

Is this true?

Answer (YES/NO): NO